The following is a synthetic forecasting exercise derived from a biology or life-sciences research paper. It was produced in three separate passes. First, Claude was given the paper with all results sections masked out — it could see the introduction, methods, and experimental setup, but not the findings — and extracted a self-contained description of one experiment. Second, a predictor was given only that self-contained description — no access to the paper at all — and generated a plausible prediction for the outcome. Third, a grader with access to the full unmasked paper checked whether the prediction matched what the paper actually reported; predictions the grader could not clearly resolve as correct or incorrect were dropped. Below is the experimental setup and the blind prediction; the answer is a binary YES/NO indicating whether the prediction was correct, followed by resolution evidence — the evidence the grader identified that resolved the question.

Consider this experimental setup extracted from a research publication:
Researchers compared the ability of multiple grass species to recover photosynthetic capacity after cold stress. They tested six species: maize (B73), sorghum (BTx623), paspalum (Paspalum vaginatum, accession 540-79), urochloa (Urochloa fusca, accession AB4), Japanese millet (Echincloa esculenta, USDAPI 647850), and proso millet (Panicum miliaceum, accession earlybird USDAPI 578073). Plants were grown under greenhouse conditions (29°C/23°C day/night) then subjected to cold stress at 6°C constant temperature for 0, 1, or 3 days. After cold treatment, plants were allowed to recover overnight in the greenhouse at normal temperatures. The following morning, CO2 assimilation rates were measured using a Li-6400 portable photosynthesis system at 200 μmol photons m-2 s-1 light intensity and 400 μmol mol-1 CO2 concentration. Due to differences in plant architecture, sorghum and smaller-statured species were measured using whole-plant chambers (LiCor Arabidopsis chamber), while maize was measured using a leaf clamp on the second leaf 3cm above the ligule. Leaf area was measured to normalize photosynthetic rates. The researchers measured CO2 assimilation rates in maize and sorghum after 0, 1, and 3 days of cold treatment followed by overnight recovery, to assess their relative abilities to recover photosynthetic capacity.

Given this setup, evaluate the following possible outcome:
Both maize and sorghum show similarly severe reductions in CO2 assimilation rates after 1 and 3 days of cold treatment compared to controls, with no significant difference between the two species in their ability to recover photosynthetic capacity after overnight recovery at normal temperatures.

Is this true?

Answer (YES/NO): NO